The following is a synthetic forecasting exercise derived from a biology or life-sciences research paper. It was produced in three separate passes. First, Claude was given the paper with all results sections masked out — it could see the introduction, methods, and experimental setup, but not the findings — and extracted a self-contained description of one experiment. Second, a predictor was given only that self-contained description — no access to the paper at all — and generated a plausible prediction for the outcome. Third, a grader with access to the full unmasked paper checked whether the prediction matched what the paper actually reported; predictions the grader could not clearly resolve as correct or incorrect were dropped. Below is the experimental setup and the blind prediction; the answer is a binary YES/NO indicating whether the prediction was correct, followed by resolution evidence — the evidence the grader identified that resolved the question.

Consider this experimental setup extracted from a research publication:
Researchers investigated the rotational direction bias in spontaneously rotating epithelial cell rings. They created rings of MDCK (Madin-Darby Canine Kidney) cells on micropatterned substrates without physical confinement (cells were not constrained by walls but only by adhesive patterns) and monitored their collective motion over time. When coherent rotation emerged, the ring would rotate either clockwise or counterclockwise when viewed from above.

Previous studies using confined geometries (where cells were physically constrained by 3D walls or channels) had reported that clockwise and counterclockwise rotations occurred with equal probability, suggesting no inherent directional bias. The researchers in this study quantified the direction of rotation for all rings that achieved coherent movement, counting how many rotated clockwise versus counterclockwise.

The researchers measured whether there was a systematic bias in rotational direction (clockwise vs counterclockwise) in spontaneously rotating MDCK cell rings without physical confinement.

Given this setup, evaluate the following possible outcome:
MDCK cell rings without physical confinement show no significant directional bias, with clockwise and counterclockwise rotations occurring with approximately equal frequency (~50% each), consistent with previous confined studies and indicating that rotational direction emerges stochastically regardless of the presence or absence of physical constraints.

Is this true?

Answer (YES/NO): NO